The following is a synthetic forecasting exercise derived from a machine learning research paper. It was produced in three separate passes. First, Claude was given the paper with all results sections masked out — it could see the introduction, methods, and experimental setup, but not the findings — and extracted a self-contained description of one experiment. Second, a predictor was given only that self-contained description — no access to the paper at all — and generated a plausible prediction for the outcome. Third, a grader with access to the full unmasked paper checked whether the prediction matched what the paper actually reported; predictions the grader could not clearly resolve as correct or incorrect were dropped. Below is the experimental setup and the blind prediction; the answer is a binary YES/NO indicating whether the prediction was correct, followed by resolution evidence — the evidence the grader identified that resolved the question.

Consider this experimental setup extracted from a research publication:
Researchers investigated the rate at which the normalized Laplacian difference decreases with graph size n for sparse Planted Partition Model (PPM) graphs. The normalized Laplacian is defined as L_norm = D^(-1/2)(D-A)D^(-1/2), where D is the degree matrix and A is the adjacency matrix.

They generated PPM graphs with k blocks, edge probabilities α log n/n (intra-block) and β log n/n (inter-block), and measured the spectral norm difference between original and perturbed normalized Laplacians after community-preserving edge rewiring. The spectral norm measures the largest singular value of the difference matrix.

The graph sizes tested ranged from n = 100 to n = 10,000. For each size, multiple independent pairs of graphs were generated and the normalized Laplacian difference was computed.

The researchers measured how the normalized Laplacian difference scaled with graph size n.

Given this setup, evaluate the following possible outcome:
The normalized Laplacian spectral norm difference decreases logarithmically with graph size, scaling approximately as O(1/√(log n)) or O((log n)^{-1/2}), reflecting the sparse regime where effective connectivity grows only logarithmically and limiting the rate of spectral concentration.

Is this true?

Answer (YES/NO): YES